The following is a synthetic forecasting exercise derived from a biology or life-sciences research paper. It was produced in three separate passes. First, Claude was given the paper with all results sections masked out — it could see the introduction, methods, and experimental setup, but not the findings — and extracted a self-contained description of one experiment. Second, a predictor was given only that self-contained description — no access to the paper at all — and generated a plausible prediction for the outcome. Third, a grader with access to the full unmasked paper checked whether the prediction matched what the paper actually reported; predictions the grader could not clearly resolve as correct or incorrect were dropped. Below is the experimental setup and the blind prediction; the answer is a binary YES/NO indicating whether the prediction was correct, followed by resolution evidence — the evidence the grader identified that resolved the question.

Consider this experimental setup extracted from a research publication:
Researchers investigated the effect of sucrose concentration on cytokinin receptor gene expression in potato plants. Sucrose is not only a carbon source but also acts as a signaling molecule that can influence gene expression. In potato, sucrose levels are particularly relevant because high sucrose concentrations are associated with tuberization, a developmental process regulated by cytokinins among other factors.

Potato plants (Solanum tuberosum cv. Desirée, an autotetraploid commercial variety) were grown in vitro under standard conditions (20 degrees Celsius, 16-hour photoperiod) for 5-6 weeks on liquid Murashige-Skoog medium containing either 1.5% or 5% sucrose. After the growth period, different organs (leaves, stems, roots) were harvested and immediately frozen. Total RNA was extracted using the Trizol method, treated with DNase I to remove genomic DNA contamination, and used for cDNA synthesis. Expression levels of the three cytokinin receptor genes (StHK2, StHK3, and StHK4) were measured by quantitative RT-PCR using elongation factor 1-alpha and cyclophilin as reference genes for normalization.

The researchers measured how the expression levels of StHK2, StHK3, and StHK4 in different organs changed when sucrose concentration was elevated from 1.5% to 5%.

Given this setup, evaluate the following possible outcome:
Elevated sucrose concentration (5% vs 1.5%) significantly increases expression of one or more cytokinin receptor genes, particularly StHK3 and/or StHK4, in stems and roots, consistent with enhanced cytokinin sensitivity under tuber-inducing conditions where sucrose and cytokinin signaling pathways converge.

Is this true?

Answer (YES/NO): NO